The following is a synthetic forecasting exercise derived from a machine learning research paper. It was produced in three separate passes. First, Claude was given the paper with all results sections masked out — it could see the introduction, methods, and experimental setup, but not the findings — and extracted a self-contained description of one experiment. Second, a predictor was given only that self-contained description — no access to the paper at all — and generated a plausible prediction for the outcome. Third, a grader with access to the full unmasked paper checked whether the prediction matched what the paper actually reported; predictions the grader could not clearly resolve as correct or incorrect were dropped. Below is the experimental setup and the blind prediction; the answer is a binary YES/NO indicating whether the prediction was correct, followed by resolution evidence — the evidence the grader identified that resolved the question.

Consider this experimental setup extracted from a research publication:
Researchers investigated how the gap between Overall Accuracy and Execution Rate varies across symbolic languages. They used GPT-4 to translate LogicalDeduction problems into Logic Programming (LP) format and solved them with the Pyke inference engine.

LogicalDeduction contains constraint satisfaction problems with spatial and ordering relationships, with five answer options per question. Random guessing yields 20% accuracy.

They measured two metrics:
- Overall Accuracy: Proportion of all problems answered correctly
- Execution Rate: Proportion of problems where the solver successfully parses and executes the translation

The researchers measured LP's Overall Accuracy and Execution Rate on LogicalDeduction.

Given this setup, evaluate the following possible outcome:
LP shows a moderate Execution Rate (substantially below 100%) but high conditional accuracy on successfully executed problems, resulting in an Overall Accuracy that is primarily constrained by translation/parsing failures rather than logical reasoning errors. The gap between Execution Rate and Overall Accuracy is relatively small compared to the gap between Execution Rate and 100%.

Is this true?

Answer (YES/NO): NO